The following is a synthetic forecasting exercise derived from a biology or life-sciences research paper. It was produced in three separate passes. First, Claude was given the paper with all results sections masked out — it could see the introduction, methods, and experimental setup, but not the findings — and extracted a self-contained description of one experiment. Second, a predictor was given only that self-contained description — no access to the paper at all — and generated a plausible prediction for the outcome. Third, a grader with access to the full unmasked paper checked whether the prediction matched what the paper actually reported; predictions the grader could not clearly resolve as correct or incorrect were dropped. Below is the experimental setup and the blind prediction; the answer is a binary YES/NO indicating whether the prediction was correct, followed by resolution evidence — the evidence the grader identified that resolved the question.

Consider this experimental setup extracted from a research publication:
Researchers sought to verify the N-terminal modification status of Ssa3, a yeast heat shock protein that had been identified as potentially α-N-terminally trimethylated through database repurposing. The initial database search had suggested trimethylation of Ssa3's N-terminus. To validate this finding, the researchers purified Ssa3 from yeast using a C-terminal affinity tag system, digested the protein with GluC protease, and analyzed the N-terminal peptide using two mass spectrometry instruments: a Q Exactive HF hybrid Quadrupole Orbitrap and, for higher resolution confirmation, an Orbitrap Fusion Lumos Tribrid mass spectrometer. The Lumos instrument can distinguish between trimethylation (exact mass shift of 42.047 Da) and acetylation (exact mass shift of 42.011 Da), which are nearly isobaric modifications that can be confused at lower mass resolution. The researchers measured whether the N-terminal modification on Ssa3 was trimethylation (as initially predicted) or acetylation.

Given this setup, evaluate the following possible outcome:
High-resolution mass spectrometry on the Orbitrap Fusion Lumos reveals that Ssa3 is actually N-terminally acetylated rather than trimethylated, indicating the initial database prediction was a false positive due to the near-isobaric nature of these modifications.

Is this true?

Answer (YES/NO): YES